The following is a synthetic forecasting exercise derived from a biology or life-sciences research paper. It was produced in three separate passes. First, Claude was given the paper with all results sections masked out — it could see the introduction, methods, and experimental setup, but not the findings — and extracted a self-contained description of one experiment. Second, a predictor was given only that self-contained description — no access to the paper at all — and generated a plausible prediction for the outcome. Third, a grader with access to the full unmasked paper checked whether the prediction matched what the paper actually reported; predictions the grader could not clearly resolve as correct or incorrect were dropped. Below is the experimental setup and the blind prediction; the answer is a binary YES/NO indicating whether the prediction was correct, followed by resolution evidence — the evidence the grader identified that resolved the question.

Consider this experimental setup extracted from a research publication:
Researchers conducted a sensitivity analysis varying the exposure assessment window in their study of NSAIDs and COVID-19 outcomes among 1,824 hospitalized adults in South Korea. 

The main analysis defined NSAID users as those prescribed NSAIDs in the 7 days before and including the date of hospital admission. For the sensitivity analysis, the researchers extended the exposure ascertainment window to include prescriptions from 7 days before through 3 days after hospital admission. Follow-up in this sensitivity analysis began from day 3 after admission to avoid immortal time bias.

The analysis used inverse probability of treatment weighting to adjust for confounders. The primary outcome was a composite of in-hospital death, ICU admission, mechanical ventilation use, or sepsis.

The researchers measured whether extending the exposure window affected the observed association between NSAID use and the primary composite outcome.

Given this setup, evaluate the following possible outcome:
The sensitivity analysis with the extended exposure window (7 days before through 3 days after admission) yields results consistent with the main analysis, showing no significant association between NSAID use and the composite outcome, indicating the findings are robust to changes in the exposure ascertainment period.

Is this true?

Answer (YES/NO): NO